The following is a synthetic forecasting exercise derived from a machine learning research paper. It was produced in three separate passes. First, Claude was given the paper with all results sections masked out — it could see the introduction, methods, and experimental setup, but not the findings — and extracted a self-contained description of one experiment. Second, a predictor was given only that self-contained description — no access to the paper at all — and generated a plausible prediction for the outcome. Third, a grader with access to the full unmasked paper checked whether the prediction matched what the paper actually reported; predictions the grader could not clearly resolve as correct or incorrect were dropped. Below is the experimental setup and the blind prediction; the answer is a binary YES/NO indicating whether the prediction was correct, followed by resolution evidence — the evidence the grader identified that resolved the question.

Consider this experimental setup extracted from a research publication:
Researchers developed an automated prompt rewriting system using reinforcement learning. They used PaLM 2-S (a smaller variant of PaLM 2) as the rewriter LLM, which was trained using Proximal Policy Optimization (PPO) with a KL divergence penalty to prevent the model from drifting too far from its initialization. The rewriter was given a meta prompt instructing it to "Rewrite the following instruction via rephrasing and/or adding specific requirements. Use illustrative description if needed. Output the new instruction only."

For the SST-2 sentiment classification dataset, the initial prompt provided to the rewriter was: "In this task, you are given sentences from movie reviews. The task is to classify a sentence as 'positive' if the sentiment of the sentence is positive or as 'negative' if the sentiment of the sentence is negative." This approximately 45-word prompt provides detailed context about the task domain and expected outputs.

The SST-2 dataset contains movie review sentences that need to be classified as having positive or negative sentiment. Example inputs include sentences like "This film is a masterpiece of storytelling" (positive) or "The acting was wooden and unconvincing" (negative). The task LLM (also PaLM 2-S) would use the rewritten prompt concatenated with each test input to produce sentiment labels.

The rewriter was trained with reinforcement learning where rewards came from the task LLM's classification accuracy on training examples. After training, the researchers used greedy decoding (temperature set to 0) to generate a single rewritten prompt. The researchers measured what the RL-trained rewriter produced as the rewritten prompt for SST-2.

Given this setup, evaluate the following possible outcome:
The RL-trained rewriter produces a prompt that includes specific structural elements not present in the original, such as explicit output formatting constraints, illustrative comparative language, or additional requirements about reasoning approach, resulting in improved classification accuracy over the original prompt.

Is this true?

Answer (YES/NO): NO